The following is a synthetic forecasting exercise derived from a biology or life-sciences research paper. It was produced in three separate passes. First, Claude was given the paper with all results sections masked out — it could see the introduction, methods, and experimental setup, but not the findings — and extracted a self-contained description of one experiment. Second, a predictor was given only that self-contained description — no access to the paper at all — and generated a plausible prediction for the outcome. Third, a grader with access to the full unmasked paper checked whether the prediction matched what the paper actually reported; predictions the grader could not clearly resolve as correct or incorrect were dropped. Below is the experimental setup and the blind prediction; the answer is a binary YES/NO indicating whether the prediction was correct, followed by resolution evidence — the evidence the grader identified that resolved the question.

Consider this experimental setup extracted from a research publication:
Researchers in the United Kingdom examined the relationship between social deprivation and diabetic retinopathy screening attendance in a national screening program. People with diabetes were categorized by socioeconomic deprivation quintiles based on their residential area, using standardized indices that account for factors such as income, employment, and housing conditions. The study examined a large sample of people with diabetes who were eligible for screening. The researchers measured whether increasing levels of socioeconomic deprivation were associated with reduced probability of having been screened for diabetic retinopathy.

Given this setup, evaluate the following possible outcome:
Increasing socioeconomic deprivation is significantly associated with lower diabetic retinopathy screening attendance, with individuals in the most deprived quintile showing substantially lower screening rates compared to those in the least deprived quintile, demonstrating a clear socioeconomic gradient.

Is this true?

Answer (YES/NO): NO